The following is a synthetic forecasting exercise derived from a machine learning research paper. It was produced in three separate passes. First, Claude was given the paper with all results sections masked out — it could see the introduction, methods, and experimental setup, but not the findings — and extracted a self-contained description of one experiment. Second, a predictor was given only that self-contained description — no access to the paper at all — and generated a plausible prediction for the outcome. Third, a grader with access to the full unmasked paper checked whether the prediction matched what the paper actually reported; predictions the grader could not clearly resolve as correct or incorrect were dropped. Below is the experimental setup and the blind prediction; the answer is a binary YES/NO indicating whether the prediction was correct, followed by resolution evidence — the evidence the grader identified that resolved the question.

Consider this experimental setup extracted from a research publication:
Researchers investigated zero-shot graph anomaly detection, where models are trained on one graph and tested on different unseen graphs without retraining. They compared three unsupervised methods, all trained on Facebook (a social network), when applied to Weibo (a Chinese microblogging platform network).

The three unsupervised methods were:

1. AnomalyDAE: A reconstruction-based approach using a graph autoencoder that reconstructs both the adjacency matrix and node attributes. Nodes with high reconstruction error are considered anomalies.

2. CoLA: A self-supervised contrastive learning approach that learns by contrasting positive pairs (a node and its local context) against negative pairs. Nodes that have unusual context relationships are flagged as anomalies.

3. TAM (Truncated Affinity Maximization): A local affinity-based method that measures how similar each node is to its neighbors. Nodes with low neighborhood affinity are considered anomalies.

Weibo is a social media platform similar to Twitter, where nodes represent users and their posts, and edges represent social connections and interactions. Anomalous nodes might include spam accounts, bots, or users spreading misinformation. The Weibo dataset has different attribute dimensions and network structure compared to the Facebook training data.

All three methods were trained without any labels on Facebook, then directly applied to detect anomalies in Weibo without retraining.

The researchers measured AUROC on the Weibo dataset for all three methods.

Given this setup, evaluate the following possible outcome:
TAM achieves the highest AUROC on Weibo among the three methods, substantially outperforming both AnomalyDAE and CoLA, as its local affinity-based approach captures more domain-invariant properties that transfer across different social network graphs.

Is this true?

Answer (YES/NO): NO